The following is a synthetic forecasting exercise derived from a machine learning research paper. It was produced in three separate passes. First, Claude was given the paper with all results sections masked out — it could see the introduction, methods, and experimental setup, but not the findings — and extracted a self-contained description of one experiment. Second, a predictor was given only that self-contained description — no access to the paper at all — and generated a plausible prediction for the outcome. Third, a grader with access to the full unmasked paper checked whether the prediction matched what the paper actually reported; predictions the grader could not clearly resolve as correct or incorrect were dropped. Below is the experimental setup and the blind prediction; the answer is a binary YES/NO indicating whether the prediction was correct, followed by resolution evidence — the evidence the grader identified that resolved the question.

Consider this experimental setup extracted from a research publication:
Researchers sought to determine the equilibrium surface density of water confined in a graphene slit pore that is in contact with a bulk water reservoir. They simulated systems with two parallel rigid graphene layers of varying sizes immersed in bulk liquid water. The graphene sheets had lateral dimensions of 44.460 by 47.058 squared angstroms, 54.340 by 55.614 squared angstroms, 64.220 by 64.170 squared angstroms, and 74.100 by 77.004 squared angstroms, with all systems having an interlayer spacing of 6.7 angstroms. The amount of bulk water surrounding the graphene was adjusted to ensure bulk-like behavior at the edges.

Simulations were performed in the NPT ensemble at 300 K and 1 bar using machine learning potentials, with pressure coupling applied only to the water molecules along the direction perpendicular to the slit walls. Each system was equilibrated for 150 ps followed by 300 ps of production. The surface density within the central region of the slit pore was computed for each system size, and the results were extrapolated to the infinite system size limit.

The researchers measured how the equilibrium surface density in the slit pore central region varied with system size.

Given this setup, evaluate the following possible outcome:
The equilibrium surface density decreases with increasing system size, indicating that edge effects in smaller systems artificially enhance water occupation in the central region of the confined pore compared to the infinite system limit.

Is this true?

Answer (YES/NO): YES